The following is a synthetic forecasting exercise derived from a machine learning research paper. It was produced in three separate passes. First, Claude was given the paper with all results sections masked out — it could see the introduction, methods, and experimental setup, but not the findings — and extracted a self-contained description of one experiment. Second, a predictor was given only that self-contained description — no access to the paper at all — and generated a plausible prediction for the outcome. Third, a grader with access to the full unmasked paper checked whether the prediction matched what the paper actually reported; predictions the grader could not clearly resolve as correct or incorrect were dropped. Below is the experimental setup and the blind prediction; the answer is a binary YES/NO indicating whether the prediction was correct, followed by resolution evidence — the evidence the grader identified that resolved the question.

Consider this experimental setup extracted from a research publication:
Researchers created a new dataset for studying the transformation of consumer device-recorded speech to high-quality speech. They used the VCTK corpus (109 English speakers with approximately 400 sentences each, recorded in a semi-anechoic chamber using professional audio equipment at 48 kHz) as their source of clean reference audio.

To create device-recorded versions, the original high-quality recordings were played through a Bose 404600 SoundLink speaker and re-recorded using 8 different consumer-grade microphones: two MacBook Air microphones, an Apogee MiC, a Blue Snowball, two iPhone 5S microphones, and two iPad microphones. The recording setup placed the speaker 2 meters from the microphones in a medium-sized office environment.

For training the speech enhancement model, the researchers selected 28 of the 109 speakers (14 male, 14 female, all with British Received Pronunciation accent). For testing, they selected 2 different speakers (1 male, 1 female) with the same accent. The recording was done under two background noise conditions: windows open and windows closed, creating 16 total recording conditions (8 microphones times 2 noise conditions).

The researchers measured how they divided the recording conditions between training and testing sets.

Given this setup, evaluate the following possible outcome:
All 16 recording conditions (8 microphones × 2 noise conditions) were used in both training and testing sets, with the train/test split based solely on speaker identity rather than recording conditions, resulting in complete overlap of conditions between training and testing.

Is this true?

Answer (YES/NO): NO